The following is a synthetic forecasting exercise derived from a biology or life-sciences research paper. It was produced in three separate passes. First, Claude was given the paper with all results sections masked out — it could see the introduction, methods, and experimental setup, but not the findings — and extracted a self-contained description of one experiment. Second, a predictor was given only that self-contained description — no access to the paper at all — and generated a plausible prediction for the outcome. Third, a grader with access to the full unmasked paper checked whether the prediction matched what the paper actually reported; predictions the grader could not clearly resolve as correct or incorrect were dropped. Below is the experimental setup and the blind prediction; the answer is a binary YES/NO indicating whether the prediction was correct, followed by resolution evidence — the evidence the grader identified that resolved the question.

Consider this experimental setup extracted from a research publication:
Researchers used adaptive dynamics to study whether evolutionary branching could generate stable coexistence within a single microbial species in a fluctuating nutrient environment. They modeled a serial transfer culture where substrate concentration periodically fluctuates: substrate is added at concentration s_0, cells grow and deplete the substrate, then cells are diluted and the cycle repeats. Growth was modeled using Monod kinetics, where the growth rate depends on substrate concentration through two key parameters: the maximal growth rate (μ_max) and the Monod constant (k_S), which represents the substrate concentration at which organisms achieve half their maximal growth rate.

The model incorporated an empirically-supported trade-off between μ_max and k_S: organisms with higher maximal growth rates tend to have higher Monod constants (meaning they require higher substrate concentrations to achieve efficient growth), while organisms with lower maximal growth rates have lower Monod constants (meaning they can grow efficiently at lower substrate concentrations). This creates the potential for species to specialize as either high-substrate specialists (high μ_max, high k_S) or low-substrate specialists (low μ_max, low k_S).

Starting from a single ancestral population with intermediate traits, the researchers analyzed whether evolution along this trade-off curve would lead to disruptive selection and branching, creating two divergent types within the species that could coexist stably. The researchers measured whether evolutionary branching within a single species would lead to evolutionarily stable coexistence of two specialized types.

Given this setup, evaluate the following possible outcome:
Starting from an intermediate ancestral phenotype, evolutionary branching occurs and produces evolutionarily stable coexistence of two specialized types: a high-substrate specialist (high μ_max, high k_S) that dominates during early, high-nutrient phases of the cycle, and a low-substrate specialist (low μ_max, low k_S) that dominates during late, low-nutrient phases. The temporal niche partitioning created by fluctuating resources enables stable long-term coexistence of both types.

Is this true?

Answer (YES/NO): NO